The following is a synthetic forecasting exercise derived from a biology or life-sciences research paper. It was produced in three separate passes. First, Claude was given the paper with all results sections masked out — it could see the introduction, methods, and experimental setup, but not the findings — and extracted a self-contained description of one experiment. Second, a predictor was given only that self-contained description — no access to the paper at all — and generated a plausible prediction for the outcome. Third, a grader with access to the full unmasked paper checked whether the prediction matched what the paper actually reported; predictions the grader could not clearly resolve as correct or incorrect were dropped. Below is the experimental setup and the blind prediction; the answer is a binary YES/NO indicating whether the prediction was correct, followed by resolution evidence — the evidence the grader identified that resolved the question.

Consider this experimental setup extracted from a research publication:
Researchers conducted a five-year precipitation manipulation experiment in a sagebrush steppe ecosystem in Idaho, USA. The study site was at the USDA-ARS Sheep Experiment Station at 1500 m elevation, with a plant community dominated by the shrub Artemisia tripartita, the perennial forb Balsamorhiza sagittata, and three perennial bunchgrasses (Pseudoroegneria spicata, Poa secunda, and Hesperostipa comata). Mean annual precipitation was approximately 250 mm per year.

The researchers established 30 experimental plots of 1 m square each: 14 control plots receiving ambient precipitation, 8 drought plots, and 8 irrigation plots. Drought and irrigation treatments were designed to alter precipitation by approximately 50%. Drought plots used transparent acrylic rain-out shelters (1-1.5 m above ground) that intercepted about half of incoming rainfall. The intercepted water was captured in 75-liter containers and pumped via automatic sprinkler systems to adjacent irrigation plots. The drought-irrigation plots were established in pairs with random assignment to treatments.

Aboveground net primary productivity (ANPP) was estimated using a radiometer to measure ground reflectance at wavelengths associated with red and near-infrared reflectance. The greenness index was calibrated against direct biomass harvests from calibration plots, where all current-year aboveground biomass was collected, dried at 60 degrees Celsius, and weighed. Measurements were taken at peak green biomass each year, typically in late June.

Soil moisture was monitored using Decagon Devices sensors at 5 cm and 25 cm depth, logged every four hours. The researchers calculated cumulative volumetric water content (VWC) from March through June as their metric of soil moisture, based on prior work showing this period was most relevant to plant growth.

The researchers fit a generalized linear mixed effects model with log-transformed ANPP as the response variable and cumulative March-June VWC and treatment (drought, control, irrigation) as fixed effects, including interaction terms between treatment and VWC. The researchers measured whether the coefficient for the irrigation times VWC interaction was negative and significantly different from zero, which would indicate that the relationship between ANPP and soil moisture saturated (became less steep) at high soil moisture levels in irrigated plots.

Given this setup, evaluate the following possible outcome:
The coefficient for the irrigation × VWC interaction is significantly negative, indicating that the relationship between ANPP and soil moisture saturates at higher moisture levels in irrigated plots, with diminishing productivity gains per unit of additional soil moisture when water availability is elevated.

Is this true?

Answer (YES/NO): NO